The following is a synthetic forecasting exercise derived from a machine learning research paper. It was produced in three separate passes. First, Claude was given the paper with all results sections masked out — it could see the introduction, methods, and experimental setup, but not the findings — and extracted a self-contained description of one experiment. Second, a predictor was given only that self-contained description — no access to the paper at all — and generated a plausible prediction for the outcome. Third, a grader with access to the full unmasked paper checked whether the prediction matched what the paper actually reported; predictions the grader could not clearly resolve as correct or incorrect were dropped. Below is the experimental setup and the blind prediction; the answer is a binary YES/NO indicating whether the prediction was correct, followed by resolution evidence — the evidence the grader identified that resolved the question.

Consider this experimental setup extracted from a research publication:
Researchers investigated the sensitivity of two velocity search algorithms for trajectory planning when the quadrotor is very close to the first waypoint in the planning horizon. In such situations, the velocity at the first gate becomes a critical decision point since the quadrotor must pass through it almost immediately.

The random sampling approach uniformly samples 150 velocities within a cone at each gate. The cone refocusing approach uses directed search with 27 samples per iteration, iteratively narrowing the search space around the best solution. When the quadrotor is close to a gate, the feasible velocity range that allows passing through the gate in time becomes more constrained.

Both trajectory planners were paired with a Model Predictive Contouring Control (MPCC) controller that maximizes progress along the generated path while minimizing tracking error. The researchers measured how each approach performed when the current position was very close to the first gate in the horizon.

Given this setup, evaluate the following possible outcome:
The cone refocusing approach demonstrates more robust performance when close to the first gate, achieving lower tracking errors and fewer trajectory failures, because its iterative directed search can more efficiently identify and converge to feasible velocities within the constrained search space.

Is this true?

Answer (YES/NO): NO